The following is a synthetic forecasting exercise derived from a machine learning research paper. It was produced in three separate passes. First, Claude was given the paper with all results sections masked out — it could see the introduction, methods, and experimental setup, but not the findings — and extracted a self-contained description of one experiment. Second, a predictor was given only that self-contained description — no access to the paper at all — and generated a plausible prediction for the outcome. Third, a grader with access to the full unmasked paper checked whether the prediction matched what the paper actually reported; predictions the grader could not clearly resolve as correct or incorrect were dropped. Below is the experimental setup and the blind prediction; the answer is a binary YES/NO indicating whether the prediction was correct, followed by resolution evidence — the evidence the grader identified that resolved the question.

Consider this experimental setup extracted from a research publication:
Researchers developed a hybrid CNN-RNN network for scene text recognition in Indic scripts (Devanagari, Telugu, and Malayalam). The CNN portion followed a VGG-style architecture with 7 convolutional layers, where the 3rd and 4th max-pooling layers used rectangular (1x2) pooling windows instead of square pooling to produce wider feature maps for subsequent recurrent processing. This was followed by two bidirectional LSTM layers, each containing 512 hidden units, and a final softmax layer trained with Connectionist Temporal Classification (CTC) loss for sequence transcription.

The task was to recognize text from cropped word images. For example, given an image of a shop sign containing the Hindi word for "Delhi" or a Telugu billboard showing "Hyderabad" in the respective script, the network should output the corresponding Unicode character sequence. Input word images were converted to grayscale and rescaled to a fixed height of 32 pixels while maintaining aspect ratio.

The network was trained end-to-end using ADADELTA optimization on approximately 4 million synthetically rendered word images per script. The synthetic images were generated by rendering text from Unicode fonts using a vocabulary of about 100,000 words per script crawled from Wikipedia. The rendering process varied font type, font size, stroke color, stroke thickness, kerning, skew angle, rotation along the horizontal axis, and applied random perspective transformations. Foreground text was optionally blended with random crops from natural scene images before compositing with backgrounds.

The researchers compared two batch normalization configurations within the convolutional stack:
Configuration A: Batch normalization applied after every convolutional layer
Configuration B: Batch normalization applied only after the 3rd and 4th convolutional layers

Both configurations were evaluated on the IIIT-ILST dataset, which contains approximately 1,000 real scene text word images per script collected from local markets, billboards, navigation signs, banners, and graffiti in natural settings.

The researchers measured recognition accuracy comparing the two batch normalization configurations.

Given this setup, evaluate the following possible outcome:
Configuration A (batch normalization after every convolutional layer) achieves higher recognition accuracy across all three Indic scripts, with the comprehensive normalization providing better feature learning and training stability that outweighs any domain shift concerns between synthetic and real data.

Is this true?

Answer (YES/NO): NO